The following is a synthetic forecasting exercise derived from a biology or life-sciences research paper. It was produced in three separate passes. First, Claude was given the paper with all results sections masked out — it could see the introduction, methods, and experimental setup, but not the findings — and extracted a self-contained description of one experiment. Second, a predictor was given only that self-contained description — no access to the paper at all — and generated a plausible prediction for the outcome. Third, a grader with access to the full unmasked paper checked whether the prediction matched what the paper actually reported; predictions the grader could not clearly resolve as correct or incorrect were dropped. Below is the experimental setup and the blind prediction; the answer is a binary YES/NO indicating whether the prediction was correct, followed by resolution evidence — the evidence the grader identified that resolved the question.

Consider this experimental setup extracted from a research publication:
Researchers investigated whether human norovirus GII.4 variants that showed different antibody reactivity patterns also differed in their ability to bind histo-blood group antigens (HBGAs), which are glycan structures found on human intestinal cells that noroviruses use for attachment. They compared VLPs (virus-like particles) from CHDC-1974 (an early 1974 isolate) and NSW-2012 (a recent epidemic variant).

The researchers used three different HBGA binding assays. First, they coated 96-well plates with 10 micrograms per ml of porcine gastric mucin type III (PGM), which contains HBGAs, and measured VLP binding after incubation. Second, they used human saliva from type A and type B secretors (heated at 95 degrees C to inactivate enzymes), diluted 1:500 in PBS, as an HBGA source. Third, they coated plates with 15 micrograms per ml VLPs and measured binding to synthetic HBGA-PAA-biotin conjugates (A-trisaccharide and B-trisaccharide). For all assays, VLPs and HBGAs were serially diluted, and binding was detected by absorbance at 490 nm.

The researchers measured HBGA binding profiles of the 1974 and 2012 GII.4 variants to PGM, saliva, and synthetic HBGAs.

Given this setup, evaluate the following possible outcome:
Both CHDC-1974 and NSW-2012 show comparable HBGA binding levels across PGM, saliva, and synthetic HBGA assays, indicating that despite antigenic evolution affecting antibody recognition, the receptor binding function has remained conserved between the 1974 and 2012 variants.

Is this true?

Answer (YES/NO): YES